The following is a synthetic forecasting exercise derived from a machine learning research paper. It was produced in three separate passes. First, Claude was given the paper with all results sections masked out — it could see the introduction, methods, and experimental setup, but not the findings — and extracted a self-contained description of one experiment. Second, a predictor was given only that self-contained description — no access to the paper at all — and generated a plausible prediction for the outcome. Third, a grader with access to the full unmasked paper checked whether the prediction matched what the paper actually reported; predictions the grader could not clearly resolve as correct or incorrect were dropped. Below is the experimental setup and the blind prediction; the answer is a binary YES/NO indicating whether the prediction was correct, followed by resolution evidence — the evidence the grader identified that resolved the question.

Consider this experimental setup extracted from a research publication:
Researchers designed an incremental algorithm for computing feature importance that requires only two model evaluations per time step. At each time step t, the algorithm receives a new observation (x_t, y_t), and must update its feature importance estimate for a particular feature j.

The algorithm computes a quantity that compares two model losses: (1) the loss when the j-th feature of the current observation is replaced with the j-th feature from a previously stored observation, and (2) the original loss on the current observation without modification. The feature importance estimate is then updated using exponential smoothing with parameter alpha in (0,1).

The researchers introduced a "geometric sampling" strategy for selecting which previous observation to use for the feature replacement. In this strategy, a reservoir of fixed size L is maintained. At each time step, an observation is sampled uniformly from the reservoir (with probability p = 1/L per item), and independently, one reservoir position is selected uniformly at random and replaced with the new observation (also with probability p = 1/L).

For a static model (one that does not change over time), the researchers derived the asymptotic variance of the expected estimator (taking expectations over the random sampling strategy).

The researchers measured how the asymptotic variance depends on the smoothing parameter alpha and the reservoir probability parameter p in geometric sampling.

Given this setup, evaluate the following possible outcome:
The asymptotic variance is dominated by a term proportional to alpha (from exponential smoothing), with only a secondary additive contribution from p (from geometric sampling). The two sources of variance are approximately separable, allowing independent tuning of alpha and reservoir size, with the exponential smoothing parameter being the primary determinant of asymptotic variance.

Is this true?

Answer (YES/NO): NO